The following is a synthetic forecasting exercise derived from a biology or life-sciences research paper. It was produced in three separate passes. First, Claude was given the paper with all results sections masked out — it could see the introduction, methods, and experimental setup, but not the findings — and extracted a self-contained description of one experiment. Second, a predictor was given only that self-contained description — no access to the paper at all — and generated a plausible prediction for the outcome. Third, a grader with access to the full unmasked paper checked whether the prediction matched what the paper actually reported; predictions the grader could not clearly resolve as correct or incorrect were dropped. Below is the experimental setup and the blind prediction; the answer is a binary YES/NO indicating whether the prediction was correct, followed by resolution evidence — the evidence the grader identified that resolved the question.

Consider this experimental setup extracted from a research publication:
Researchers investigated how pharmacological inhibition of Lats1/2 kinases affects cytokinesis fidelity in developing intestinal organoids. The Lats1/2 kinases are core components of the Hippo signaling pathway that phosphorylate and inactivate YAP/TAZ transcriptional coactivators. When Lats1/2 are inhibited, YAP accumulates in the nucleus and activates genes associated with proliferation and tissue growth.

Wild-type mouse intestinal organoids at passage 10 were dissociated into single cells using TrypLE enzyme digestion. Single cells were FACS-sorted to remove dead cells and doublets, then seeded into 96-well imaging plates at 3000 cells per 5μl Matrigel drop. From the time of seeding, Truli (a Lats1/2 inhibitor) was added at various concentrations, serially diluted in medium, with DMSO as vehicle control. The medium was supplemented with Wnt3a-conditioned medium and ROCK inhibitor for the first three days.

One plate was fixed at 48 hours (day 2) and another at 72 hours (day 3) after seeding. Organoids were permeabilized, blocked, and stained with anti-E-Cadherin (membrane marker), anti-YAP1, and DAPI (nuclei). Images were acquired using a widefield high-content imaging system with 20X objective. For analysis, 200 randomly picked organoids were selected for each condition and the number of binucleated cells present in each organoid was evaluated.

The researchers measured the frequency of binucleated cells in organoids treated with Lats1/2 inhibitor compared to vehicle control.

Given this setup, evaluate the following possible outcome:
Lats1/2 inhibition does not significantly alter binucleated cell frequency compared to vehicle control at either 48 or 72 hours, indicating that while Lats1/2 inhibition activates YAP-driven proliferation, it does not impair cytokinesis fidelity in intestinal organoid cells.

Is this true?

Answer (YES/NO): NO